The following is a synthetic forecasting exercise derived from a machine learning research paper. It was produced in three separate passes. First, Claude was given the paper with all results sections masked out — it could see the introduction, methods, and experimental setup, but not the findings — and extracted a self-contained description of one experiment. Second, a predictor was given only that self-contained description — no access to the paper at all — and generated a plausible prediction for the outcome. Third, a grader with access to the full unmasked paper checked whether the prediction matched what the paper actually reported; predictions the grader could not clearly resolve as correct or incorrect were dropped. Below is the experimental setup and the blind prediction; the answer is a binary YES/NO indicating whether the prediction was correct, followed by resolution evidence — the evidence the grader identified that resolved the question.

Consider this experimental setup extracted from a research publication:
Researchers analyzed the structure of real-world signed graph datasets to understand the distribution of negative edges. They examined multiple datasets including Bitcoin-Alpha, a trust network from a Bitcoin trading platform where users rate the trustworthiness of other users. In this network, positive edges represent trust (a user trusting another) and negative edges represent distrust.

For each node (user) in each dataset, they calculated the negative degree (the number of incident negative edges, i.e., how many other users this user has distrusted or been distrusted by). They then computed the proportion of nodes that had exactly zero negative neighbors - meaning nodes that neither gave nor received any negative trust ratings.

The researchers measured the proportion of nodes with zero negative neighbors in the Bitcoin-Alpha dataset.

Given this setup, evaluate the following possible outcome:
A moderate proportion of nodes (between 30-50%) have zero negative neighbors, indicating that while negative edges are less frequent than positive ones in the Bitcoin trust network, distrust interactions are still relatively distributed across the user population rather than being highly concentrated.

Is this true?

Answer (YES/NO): NO